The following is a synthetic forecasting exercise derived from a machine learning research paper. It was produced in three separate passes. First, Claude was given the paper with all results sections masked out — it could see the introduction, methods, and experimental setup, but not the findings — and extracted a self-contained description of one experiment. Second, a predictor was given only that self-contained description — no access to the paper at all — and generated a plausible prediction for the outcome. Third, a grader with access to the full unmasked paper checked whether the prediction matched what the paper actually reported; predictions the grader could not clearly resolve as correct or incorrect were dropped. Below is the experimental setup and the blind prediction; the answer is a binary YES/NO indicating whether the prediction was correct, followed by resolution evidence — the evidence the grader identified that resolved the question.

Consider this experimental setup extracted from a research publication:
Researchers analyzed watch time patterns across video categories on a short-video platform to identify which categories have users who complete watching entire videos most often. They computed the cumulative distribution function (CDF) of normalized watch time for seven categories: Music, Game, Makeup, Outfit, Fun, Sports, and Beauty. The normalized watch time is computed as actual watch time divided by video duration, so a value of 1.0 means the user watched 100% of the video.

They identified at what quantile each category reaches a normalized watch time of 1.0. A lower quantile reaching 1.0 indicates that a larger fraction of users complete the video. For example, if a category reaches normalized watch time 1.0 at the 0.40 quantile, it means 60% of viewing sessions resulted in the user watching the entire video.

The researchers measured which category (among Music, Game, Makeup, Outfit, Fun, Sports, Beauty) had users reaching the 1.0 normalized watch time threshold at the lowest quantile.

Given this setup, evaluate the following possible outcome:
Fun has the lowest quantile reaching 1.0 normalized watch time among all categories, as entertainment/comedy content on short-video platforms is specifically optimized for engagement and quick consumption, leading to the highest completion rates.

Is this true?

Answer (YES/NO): NO